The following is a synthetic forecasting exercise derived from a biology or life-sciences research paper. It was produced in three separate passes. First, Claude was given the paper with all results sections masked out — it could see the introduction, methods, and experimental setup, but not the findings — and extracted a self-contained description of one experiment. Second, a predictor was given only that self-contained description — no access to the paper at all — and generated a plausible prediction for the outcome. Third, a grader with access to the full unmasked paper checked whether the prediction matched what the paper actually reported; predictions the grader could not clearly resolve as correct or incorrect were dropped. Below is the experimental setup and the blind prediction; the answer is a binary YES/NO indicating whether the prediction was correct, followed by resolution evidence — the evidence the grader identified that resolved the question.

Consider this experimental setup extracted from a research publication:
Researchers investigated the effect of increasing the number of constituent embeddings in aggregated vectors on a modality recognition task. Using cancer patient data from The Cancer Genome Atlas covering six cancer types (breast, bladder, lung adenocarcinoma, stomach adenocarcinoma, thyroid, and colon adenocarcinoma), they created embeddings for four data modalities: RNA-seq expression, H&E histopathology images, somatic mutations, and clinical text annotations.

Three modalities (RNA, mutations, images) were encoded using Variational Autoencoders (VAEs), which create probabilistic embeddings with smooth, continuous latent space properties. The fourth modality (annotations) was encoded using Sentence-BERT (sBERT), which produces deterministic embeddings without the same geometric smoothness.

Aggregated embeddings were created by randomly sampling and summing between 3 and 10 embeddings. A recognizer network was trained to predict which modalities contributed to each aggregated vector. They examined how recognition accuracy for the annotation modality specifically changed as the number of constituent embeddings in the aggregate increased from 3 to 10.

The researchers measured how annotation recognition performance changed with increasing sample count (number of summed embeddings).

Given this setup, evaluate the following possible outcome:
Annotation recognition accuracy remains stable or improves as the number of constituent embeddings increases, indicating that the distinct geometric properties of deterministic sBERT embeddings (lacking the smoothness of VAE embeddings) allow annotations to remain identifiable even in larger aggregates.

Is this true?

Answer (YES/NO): NO